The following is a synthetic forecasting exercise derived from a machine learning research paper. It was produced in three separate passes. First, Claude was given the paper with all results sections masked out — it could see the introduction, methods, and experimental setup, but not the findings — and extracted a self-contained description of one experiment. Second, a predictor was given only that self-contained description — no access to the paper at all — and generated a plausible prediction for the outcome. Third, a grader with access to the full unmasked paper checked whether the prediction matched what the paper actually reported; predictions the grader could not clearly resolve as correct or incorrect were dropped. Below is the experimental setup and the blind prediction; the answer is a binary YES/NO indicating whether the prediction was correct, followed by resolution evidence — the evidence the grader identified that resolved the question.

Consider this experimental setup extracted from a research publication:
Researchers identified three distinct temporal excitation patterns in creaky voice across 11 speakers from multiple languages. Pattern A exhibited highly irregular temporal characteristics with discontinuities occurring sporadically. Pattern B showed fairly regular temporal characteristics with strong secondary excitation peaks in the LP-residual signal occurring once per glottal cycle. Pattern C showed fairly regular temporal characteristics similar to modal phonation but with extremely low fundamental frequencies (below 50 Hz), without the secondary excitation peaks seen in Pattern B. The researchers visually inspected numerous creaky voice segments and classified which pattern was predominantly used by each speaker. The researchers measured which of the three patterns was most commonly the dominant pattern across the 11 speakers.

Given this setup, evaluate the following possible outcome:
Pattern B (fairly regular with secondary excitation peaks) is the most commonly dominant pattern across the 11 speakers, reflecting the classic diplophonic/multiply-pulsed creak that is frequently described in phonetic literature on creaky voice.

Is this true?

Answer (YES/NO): NO